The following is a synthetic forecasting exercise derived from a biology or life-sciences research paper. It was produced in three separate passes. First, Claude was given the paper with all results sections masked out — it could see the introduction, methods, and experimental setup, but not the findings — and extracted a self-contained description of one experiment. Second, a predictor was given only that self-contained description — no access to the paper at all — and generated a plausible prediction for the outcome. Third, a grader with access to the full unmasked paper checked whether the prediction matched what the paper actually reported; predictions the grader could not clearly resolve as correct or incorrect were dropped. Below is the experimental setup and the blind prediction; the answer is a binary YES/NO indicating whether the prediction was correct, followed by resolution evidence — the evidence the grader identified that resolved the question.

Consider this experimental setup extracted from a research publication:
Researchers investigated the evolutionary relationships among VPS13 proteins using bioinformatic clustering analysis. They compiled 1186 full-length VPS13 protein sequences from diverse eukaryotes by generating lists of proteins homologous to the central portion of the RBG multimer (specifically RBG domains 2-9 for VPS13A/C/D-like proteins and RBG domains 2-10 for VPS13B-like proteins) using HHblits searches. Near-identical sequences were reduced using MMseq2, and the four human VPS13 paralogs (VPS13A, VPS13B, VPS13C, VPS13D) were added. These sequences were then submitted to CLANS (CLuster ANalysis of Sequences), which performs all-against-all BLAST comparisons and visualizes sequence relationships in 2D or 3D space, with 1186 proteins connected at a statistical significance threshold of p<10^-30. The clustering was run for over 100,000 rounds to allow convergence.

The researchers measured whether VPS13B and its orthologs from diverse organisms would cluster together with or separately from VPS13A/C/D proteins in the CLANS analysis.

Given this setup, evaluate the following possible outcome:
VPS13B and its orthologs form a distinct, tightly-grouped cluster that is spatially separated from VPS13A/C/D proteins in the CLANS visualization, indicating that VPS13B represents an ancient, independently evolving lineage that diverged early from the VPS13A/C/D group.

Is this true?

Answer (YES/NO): YES